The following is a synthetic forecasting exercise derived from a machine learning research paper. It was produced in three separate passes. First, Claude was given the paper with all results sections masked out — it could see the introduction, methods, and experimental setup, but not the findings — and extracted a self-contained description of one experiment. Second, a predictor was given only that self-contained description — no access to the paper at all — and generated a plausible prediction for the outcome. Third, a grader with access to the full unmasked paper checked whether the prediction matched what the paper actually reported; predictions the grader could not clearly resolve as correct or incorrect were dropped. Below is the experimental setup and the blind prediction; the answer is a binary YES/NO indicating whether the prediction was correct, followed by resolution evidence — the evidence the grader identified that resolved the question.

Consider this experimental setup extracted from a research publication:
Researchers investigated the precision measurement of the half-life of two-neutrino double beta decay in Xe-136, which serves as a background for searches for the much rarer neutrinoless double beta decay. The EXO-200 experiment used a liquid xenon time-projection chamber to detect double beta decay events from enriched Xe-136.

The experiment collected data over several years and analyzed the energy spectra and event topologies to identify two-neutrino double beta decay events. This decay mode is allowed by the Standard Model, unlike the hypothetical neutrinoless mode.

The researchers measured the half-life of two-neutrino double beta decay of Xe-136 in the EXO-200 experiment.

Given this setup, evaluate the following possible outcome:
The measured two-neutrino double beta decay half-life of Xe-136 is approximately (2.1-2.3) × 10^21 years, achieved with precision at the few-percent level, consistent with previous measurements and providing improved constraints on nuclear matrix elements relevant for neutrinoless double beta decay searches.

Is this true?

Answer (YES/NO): YES